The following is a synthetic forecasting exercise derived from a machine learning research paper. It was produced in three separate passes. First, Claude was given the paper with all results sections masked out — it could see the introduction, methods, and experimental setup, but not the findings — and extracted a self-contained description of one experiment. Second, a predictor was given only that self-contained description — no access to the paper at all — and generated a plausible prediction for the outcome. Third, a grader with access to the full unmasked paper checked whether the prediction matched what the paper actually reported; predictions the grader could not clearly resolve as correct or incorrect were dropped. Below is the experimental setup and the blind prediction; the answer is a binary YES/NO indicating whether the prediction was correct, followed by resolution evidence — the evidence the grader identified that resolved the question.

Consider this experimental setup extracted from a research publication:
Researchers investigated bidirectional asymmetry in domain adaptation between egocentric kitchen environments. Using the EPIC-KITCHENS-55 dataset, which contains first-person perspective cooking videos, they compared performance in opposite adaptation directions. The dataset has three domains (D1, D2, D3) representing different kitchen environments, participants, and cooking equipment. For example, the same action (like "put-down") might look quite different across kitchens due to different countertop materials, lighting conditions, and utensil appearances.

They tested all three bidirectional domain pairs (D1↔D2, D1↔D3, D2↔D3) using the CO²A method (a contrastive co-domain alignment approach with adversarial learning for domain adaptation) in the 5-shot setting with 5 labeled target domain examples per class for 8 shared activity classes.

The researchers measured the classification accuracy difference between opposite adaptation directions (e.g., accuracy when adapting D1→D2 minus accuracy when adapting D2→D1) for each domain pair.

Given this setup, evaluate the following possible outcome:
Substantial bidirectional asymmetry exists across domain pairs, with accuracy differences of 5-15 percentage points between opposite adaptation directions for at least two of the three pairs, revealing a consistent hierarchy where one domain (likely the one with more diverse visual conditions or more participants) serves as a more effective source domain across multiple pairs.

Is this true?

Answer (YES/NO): NO